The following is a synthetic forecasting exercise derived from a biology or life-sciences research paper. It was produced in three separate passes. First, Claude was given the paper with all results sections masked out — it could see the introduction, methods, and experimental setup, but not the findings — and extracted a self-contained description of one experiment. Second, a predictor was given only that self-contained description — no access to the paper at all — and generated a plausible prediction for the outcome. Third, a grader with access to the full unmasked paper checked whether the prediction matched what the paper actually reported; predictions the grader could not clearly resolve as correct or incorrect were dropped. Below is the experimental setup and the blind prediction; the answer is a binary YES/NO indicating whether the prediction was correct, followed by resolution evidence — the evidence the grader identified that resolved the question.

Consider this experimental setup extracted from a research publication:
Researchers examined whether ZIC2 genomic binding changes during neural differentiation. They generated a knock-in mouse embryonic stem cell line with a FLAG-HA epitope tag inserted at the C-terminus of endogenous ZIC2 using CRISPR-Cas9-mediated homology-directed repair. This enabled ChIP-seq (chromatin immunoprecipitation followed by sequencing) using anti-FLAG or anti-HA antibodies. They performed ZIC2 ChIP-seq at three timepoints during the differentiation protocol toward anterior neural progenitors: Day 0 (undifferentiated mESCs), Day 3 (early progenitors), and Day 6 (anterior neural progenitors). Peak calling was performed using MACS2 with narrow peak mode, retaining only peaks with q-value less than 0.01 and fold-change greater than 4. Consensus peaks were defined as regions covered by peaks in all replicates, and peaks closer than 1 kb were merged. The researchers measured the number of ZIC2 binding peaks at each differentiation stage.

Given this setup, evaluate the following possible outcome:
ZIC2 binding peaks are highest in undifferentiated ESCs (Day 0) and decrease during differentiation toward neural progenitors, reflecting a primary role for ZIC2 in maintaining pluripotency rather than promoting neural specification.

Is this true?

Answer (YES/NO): NO